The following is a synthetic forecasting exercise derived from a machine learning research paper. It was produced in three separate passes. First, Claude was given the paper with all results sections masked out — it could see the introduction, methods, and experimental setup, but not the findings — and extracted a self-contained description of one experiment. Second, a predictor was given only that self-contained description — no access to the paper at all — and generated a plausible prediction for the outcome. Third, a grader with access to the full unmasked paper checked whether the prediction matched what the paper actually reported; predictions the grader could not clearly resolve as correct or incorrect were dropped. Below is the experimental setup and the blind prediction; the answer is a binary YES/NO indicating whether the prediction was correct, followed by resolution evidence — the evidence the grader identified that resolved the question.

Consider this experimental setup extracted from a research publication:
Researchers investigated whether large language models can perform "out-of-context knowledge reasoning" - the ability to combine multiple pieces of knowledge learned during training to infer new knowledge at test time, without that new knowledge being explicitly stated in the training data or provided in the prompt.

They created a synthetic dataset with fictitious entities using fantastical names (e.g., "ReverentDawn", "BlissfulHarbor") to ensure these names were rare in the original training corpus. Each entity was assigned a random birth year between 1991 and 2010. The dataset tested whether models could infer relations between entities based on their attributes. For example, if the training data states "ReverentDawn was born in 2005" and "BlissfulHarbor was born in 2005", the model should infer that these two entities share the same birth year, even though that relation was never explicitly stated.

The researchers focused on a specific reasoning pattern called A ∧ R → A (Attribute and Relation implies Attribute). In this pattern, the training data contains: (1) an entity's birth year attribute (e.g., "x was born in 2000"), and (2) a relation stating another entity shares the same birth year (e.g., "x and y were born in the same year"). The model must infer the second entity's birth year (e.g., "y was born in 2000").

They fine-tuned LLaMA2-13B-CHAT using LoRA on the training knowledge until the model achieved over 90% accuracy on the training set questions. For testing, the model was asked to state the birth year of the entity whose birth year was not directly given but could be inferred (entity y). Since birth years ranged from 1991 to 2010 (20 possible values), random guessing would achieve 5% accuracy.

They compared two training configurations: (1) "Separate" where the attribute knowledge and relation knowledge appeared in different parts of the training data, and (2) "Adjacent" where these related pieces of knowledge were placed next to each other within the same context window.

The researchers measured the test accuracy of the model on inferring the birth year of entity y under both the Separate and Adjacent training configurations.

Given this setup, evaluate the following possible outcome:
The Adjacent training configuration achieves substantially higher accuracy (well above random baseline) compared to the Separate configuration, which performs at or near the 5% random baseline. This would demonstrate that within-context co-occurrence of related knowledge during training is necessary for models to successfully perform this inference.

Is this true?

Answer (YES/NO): NO